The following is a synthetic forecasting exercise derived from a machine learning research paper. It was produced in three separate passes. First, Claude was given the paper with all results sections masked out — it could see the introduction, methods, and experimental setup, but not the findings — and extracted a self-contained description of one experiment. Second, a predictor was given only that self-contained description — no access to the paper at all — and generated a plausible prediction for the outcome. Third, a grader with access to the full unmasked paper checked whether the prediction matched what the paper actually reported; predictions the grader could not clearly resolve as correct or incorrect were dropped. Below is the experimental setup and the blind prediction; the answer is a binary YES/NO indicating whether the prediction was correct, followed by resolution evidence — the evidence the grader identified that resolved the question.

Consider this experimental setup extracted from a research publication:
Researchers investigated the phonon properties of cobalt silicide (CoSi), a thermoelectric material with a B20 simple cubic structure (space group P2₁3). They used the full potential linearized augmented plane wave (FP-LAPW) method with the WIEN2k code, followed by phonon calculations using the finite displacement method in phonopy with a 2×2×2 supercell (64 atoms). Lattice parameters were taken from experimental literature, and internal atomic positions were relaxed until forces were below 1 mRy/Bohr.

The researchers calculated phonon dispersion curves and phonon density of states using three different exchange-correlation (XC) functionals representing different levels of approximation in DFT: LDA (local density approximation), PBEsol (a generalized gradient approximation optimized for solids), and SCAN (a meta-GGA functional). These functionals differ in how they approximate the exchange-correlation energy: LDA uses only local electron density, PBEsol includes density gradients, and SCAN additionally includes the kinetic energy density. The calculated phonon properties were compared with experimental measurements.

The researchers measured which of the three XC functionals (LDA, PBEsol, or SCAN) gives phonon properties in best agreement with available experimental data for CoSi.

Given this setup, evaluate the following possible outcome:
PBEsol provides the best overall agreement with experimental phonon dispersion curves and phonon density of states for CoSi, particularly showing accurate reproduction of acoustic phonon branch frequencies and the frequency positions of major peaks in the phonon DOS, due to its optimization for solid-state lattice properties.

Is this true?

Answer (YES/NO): NO